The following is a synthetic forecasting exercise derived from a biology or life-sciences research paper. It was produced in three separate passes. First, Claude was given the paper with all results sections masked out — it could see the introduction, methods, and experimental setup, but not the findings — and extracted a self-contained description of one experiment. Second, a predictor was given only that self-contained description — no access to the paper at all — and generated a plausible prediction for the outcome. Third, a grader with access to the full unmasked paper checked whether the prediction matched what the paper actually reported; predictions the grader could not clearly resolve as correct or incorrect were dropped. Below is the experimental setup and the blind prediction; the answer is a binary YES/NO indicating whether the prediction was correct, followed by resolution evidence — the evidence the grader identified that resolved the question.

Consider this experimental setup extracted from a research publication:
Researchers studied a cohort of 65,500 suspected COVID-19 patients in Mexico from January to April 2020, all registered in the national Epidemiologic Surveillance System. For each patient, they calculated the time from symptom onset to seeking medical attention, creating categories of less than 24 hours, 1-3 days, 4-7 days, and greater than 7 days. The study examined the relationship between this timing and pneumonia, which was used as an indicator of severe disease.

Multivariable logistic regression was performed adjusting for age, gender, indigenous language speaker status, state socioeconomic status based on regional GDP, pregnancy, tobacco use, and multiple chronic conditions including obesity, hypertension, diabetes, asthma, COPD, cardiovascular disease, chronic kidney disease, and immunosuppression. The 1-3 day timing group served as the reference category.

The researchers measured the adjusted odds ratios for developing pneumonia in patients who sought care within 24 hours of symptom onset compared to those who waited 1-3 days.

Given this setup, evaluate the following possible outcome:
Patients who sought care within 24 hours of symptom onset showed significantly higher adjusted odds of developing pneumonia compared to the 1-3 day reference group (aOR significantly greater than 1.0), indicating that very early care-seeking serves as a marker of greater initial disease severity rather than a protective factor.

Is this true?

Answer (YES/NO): YES